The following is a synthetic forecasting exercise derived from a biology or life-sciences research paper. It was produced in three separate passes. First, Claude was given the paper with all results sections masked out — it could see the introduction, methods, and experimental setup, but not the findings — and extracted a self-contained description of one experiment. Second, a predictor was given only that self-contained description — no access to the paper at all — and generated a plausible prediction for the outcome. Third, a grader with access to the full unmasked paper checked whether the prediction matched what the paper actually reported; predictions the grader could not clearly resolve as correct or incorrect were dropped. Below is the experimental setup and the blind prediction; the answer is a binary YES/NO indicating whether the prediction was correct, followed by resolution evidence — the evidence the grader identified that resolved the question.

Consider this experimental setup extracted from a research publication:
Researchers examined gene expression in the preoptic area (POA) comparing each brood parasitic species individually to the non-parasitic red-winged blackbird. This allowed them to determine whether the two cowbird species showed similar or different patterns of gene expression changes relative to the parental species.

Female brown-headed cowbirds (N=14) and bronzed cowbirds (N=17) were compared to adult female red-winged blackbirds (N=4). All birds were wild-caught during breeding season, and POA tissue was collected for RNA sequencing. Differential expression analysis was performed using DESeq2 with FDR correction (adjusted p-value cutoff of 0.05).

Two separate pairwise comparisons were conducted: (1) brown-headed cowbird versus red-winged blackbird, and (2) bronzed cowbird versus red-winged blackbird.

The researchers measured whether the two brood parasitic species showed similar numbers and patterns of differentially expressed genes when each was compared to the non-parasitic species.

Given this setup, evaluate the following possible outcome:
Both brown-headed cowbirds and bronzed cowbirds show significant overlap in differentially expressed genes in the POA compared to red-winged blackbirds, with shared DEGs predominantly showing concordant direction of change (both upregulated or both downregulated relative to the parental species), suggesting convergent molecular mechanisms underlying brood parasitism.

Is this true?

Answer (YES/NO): YES